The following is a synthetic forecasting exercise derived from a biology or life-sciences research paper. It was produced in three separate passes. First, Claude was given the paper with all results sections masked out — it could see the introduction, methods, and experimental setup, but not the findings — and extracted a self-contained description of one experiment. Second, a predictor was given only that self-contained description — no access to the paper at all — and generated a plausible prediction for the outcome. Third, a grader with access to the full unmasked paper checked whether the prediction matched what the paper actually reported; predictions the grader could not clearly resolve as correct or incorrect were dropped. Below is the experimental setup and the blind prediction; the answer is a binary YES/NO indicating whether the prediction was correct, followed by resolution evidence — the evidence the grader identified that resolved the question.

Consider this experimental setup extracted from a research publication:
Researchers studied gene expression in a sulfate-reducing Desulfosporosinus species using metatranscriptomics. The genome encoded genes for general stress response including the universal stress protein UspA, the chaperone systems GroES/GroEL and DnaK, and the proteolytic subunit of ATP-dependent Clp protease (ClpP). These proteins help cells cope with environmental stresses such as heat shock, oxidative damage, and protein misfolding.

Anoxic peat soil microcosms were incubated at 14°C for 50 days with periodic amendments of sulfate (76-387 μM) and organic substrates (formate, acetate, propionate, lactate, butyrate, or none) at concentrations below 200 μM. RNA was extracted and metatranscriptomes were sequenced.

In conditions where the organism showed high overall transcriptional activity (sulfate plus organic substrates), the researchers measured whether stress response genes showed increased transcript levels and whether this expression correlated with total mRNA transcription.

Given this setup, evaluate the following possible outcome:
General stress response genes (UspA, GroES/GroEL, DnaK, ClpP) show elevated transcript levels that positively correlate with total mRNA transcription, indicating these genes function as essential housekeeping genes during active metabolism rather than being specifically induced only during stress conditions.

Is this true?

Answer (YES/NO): NO